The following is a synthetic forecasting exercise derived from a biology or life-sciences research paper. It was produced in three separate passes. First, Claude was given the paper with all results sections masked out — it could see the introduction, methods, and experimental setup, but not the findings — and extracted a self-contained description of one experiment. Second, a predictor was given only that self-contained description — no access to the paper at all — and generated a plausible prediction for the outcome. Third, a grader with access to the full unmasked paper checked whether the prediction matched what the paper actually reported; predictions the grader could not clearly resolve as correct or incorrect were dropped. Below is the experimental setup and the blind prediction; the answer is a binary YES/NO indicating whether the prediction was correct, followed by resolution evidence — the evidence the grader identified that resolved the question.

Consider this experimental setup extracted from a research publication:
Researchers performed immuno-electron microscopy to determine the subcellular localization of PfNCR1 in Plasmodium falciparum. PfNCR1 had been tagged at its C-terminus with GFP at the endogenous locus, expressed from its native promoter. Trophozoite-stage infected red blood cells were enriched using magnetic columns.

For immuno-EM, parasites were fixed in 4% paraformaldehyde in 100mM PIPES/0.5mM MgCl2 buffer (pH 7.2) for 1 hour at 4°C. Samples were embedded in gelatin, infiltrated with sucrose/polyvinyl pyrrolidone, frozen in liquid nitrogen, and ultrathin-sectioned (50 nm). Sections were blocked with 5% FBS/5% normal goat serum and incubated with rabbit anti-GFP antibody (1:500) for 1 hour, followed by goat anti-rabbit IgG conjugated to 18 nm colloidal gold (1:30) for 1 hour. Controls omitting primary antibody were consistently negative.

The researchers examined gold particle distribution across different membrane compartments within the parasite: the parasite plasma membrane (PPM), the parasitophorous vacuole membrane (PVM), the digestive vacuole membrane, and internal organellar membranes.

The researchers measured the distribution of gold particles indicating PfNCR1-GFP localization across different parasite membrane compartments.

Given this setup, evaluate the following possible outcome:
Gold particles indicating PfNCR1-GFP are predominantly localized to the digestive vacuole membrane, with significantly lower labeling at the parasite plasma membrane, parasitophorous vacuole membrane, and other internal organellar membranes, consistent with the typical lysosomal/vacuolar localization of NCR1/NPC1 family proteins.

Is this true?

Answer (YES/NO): NO